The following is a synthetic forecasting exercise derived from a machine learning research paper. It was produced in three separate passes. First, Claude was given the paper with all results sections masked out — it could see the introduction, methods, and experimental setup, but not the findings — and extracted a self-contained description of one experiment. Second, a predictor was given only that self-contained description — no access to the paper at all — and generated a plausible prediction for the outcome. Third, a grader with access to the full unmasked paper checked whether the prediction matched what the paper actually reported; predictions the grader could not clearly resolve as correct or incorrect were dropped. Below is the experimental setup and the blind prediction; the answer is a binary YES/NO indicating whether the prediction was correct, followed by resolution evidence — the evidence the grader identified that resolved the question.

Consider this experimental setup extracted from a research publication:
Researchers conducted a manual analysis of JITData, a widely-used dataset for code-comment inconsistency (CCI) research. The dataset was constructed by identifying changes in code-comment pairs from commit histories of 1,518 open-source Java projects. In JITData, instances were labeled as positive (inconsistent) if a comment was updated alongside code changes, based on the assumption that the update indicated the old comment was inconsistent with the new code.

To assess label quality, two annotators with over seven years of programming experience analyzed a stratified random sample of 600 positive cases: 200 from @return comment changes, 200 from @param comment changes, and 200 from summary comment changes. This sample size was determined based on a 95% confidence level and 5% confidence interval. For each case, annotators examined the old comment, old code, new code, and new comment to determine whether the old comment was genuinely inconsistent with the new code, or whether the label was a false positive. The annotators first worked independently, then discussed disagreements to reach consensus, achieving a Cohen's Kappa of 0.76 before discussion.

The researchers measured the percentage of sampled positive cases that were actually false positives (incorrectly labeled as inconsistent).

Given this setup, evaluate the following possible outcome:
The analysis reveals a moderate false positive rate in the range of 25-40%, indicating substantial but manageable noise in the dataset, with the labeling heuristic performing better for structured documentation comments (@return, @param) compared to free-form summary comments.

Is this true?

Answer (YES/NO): NO